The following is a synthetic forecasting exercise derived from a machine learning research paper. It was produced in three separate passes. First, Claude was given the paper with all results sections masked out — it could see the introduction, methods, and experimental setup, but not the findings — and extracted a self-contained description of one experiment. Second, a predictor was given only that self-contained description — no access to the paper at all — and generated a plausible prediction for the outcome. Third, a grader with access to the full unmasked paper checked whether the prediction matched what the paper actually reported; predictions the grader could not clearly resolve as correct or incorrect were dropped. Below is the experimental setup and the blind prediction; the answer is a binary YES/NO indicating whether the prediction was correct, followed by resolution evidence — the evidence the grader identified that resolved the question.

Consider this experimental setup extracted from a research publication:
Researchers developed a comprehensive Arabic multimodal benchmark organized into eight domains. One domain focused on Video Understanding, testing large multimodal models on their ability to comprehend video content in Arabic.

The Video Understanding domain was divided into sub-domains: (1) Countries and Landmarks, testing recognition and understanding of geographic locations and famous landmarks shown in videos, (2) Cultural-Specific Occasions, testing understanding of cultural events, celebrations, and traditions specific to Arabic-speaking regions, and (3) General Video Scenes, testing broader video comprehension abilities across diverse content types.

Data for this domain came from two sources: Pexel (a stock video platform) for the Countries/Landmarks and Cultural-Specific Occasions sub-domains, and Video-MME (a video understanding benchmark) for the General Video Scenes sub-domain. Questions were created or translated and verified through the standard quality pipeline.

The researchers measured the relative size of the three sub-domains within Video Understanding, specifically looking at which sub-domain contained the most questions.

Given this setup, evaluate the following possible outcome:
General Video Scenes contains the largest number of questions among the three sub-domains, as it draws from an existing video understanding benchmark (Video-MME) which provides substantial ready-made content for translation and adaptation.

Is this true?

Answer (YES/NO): YES